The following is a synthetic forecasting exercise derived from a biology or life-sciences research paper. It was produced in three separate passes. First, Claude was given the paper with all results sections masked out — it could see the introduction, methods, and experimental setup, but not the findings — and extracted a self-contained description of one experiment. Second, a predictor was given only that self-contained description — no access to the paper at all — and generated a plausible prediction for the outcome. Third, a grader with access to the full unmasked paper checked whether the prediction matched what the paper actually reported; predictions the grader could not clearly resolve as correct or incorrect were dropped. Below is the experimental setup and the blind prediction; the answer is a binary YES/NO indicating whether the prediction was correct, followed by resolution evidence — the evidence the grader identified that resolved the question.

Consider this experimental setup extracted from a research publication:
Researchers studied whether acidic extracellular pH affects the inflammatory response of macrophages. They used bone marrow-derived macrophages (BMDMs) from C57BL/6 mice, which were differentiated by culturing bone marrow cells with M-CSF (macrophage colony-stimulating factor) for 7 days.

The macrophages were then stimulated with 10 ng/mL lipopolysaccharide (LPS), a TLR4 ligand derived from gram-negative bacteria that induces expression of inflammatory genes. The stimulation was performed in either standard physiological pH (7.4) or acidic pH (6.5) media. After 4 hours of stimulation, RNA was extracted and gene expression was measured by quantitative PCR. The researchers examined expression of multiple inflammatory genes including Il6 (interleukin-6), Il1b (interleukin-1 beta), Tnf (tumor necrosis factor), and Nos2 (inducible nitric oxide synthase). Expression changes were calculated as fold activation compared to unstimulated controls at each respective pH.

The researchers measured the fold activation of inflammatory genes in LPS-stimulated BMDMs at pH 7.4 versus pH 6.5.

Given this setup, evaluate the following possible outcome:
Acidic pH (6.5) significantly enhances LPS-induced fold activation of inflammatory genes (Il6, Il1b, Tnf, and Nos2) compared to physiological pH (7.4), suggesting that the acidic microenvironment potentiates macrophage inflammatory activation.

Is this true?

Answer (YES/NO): NO